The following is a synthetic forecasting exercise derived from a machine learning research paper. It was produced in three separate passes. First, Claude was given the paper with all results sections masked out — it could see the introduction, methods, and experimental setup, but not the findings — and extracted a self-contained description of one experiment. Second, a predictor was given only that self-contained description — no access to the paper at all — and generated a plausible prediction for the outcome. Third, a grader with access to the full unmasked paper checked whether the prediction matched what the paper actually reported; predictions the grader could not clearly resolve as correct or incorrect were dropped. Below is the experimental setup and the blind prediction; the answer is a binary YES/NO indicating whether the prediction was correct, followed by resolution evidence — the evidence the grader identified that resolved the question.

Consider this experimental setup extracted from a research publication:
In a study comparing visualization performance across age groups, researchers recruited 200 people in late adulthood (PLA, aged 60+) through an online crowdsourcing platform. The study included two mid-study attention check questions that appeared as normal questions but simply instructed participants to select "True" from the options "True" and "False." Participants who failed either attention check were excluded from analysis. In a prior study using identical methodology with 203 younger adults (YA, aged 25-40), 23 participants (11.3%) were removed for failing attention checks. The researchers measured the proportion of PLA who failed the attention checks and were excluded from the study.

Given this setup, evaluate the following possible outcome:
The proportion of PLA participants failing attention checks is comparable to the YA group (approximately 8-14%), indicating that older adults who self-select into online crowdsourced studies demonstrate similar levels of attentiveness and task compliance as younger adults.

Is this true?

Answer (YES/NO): NO